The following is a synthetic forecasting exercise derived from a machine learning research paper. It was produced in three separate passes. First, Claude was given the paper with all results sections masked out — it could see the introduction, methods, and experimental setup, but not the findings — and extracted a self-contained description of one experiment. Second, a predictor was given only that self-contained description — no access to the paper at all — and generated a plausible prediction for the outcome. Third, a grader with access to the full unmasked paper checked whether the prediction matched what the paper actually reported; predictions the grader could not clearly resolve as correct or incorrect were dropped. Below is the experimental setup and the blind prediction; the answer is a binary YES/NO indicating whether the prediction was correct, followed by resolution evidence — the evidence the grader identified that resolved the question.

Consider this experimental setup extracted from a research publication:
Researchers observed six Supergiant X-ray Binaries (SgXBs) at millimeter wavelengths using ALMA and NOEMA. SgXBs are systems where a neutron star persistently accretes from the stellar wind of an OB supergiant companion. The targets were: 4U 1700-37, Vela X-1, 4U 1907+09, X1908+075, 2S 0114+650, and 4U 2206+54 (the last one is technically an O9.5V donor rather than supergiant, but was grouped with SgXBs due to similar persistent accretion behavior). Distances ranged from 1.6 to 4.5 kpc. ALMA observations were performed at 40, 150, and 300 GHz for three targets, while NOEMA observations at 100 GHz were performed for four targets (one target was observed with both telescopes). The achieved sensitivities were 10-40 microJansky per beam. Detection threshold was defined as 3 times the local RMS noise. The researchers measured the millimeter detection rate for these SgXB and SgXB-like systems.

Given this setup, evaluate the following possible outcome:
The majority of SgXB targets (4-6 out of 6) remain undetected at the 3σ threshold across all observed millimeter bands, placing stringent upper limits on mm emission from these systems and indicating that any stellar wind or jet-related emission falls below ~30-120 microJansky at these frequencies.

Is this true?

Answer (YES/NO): NO